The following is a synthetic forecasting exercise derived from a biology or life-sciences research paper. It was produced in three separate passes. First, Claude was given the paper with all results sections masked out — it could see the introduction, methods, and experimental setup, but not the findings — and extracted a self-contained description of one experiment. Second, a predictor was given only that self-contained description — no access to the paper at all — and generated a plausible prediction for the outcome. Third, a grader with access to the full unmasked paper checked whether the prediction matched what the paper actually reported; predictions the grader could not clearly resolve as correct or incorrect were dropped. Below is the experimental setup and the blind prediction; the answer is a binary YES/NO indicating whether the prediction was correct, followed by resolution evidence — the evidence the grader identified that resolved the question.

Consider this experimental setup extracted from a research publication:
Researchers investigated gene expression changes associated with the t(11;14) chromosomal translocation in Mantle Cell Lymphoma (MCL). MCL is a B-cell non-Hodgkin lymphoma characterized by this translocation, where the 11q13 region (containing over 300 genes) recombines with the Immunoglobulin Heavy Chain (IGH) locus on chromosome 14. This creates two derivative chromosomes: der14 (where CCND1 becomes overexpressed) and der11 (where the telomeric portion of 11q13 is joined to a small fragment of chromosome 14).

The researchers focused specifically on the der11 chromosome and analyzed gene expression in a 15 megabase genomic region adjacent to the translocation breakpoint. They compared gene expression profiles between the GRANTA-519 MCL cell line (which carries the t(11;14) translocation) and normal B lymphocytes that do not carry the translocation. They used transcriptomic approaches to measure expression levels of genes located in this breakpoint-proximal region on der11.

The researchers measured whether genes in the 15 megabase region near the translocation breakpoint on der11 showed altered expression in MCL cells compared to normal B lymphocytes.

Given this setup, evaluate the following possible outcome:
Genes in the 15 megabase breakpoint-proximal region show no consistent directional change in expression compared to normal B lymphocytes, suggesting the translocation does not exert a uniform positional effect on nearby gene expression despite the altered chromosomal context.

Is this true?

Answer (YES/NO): NO